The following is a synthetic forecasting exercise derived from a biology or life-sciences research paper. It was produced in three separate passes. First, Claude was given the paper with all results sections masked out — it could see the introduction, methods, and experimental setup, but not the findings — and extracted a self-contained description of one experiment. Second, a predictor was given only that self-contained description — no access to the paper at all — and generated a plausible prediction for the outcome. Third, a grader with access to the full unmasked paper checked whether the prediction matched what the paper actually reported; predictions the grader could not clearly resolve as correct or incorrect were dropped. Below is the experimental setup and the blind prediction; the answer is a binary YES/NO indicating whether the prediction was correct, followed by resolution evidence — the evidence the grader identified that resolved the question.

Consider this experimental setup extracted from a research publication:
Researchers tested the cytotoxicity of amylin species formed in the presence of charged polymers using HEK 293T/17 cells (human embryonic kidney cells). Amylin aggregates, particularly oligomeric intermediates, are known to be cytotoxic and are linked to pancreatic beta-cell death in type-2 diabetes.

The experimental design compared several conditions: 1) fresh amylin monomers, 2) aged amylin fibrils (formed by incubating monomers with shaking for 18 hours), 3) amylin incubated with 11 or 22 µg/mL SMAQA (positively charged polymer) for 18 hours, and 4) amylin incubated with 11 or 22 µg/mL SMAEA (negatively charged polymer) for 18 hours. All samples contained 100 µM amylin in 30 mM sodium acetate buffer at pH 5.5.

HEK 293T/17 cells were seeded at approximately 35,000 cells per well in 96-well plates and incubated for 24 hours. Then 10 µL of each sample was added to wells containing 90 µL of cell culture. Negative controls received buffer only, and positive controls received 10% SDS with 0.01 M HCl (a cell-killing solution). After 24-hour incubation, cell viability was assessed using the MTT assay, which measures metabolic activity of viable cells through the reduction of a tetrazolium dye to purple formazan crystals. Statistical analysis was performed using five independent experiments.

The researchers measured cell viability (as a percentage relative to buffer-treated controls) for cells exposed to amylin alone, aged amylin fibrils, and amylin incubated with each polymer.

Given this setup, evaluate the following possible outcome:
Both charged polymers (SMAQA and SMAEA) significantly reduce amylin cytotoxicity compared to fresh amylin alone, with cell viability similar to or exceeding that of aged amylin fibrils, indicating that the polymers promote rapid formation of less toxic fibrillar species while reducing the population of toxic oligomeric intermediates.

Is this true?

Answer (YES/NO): NO